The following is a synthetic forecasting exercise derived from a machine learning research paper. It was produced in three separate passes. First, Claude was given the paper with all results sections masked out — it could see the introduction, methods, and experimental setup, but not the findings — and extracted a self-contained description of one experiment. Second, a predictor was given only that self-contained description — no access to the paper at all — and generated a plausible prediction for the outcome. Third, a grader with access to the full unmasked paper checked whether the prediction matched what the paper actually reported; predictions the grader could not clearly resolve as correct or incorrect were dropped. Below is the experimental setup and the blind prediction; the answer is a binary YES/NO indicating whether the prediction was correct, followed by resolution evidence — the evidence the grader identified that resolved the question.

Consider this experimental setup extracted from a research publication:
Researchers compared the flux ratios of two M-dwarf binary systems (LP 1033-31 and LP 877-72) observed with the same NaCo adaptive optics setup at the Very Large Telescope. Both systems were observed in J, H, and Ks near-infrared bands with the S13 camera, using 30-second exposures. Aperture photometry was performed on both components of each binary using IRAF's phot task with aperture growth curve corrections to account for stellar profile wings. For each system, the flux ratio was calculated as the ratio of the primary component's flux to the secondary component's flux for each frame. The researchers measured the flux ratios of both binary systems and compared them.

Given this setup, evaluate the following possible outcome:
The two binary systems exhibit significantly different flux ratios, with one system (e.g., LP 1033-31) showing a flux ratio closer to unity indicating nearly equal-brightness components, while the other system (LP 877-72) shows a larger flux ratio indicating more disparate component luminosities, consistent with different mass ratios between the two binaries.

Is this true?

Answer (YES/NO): YES